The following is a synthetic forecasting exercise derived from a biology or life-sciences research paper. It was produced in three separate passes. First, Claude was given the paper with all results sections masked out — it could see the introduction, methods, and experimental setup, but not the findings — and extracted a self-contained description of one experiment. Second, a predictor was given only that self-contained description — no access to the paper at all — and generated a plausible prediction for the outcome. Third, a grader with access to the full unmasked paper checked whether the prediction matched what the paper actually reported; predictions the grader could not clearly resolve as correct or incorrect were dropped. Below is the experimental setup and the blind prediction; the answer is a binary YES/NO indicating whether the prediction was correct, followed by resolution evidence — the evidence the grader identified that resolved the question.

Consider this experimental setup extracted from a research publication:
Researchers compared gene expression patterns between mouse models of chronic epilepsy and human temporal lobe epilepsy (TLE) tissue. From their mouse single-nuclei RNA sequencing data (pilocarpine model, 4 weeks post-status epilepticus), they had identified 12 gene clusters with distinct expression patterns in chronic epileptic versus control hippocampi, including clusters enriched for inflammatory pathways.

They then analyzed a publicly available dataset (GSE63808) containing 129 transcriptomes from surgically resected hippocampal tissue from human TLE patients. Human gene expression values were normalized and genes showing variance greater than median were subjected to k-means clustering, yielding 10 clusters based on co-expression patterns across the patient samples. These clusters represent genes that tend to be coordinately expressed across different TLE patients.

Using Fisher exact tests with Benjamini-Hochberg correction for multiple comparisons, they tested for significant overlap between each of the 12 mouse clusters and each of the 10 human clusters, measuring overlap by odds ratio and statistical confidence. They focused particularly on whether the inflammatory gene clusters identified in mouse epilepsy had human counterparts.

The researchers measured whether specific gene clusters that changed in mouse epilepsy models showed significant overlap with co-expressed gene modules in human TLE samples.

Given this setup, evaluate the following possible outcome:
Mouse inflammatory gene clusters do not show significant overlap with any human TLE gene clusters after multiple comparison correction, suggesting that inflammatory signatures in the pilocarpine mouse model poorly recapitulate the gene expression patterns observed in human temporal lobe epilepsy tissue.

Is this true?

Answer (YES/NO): NO